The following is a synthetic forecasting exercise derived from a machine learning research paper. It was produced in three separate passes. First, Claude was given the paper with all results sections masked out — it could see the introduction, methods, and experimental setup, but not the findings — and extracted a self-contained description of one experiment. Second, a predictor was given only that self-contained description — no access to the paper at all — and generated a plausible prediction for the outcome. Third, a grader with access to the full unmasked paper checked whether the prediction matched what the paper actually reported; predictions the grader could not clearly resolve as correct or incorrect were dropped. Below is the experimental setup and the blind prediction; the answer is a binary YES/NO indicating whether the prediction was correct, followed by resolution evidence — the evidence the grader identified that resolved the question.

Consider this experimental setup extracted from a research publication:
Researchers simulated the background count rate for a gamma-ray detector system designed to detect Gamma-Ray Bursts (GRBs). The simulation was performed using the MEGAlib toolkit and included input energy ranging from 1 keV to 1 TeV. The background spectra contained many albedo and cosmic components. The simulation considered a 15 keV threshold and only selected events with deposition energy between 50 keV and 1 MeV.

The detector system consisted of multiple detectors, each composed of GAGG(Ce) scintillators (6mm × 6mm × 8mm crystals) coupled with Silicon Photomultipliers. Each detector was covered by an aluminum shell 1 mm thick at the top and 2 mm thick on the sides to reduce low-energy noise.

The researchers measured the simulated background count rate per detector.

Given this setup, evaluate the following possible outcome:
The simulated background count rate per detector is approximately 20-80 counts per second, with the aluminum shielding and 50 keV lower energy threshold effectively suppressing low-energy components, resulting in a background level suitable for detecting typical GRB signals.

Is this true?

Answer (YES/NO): YES